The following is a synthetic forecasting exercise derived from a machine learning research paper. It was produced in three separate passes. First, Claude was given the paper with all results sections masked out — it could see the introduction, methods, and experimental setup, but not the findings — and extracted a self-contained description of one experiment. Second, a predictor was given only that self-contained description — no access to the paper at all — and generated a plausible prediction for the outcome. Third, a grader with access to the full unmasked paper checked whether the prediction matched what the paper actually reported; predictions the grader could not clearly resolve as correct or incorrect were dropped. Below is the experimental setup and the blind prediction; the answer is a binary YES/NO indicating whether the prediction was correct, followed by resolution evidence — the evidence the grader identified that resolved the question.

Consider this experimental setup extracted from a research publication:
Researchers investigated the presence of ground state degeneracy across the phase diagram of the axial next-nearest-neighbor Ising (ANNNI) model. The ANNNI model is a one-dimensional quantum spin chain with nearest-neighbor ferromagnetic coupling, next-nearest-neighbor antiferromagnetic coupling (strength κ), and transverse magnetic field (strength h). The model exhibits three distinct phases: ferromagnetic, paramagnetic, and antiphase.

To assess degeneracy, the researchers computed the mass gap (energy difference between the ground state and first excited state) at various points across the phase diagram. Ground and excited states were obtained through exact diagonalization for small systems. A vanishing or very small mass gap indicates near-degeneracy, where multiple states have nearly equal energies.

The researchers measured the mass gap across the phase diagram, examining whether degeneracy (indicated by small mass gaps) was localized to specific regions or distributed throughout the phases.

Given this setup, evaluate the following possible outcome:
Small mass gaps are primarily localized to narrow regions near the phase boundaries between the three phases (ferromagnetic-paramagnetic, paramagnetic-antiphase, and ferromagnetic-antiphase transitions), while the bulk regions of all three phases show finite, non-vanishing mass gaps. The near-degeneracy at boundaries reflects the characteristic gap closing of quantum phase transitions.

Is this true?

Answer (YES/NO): YES